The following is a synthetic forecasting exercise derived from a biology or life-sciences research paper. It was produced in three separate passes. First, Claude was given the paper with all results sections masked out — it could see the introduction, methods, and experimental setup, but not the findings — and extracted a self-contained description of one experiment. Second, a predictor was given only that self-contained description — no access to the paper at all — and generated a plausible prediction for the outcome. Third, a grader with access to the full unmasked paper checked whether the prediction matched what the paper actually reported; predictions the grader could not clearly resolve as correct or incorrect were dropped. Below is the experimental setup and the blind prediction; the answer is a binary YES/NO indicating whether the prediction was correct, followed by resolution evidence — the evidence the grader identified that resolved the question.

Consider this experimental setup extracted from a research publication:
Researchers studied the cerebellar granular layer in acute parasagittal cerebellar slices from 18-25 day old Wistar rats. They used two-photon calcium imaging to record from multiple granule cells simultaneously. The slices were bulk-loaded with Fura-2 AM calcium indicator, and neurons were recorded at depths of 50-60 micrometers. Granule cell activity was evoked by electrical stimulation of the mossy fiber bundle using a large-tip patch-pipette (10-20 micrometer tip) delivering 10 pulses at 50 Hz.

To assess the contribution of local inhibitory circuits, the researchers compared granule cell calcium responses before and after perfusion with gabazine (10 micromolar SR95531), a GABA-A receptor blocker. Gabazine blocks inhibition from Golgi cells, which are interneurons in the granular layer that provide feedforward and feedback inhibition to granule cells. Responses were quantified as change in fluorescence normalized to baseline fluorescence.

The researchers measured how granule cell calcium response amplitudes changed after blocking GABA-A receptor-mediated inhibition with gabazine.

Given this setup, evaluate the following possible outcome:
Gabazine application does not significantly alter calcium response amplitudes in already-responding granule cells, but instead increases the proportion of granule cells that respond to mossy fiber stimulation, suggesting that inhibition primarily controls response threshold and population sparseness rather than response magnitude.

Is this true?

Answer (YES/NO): NO